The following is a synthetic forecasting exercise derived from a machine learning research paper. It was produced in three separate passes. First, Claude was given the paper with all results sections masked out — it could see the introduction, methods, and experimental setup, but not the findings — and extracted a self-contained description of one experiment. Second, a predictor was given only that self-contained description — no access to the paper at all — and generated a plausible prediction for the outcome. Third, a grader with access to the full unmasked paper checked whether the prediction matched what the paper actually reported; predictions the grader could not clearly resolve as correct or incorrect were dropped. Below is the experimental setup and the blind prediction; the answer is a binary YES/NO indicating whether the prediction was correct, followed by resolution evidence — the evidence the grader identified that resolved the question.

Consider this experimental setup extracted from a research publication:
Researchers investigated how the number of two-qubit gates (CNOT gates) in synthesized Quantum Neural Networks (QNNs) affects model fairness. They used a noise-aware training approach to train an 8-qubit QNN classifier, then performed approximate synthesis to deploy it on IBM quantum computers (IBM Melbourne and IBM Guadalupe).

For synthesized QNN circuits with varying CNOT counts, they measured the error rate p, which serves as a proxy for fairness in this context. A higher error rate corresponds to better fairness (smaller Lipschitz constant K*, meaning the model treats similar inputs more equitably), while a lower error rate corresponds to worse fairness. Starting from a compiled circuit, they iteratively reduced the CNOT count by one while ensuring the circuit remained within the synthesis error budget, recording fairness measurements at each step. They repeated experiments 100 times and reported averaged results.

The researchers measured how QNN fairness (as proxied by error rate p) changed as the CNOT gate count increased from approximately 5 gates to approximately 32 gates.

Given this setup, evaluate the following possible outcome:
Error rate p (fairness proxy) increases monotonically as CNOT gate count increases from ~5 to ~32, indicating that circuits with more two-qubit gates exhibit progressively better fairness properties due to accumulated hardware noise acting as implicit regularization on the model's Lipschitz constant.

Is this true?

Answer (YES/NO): YES